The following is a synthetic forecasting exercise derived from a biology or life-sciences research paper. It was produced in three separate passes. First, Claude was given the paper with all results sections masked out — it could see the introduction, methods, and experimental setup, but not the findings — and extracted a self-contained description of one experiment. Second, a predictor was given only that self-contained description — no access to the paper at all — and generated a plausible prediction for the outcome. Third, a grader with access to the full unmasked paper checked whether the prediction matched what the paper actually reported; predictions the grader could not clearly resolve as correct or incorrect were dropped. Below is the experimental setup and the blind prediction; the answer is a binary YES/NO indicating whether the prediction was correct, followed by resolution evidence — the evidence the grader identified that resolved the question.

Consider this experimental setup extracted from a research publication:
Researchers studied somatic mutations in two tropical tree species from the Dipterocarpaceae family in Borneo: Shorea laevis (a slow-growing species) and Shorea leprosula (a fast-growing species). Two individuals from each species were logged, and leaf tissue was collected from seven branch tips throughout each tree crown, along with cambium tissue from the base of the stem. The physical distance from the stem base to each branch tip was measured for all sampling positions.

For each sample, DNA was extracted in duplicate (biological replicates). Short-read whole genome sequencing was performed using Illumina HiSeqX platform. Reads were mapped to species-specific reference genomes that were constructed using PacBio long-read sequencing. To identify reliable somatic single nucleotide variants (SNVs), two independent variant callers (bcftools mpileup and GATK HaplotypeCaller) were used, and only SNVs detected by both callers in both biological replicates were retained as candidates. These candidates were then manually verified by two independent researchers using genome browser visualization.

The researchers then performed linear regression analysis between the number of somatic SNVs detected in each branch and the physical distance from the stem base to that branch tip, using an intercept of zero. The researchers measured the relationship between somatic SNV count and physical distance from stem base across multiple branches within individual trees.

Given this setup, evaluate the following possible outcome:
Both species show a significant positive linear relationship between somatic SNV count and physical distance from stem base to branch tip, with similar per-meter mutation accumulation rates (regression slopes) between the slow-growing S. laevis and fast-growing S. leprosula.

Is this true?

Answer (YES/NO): NO